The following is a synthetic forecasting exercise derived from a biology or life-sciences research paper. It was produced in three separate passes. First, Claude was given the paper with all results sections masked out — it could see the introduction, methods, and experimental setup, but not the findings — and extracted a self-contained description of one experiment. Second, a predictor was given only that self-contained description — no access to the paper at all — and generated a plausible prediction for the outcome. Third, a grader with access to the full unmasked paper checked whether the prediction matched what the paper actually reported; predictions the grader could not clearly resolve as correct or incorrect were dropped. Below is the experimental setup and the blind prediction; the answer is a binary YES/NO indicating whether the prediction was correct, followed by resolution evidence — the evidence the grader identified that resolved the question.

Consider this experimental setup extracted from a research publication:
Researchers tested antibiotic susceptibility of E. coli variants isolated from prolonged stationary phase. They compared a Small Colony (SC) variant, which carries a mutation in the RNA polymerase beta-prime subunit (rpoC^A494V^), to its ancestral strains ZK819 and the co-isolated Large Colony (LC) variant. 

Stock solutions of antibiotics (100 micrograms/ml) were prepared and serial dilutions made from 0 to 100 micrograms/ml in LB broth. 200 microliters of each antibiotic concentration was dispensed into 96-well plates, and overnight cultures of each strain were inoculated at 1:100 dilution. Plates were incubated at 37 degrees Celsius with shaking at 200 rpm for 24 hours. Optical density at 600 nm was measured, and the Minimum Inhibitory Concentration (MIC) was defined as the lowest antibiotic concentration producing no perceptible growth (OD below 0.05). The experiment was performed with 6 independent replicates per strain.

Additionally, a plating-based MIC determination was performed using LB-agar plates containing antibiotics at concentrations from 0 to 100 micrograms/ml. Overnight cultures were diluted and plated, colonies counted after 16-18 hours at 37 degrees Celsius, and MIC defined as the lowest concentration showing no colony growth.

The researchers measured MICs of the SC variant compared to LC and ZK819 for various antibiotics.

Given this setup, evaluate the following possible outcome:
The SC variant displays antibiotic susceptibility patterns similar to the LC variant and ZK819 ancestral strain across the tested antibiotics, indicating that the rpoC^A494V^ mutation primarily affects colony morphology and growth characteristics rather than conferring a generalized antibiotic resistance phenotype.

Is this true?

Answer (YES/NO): NO